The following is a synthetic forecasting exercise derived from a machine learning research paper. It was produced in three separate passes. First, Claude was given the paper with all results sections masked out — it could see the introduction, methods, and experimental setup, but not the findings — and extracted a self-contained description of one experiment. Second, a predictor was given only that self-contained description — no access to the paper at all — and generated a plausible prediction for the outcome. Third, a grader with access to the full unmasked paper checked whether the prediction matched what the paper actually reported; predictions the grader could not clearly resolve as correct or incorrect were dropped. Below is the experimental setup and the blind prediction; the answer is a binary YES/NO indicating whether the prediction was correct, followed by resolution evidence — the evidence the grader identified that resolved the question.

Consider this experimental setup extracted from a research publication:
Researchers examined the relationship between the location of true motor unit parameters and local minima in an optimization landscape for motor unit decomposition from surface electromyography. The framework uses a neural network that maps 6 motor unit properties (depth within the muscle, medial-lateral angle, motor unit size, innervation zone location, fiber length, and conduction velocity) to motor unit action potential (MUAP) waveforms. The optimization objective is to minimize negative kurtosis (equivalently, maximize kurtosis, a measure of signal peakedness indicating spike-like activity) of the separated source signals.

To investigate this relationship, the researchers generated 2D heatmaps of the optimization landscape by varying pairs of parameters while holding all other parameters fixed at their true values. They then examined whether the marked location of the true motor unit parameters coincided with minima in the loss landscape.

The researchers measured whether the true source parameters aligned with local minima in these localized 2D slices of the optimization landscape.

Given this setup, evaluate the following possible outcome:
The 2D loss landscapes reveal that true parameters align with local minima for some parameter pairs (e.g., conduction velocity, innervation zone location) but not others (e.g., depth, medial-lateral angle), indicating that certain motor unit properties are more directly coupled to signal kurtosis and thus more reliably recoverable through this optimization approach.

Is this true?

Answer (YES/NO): NO